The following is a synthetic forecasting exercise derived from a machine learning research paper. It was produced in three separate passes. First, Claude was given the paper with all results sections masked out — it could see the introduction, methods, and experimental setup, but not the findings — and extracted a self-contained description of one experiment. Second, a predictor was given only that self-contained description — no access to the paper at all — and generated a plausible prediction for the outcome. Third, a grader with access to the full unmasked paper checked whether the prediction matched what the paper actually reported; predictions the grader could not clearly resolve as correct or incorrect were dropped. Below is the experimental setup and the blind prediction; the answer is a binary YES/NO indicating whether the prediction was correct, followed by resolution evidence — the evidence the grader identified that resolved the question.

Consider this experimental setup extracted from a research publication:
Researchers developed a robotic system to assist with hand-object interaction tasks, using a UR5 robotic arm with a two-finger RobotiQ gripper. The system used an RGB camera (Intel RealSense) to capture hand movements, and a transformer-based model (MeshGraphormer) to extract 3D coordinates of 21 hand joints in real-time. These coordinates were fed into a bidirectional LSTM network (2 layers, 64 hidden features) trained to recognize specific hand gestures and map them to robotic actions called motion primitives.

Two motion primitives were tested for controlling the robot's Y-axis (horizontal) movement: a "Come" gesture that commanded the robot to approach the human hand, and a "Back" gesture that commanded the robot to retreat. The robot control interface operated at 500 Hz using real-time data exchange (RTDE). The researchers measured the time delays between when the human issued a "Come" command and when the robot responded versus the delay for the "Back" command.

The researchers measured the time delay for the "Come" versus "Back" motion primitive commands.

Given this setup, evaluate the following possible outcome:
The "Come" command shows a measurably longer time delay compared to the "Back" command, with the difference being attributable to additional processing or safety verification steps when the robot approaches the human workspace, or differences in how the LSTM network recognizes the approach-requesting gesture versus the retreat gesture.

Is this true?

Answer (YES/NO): NO